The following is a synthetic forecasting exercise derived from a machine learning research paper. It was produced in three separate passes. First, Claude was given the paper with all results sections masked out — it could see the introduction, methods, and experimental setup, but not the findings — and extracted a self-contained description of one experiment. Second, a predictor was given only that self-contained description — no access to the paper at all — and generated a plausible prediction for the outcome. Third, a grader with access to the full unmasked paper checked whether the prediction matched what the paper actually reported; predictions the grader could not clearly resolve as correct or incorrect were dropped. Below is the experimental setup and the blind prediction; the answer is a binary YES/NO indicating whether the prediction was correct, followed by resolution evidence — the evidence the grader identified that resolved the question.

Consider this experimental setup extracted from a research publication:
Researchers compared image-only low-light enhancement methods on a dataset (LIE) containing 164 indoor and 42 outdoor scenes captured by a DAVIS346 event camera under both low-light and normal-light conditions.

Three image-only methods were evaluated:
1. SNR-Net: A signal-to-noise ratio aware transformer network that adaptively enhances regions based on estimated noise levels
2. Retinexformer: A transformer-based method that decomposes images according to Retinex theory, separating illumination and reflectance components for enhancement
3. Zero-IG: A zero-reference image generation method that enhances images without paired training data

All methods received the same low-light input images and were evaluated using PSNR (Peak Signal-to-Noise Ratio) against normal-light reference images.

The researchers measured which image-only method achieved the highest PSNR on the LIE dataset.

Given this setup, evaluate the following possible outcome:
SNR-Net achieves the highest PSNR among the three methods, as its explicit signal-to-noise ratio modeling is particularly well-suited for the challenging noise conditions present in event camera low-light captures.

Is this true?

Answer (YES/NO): NO